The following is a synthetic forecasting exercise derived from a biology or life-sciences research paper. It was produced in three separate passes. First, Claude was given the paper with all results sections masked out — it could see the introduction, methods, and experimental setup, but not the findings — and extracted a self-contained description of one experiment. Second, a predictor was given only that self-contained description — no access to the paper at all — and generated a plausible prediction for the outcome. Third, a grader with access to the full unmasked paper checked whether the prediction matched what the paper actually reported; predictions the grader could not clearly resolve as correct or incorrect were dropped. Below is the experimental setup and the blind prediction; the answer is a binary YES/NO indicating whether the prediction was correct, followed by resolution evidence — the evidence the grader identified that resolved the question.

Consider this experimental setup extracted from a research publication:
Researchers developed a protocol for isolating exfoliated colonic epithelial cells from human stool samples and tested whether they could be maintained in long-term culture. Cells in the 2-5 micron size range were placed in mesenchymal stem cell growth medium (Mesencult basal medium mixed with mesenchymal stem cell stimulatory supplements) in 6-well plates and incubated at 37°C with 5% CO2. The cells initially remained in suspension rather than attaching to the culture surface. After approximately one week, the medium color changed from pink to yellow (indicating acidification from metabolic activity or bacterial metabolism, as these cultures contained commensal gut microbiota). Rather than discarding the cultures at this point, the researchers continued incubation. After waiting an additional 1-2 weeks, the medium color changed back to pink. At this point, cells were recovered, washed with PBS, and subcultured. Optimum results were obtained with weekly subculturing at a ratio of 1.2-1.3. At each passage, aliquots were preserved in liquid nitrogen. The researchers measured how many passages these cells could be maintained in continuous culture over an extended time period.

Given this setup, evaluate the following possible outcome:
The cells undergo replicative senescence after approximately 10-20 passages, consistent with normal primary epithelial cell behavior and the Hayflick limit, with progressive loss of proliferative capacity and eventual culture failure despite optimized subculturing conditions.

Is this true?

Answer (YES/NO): NO